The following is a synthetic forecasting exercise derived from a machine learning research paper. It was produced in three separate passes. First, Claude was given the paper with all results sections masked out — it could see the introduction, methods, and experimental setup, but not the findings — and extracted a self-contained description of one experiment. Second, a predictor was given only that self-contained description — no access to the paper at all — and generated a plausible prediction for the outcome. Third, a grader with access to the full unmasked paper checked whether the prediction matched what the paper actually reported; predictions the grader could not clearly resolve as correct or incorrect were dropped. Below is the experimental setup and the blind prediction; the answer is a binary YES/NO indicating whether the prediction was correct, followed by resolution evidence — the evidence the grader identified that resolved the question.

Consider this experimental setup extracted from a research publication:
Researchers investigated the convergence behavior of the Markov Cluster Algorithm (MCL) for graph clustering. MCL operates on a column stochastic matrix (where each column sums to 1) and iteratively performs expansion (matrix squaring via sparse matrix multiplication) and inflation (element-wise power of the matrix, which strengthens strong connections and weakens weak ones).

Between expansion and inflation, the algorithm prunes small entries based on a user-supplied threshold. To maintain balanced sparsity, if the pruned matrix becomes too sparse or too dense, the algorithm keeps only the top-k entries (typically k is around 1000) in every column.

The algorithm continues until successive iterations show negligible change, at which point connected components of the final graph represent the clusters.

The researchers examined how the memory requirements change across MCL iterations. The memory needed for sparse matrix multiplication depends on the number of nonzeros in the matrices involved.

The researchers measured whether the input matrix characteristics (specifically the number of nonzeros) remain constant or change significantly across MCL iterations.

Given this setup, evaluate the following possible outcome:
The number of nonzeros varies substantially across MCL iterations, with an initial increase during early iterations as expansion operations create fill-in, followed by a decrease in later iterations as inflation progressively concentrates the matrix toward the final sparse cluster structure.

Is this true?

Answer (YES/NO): YES